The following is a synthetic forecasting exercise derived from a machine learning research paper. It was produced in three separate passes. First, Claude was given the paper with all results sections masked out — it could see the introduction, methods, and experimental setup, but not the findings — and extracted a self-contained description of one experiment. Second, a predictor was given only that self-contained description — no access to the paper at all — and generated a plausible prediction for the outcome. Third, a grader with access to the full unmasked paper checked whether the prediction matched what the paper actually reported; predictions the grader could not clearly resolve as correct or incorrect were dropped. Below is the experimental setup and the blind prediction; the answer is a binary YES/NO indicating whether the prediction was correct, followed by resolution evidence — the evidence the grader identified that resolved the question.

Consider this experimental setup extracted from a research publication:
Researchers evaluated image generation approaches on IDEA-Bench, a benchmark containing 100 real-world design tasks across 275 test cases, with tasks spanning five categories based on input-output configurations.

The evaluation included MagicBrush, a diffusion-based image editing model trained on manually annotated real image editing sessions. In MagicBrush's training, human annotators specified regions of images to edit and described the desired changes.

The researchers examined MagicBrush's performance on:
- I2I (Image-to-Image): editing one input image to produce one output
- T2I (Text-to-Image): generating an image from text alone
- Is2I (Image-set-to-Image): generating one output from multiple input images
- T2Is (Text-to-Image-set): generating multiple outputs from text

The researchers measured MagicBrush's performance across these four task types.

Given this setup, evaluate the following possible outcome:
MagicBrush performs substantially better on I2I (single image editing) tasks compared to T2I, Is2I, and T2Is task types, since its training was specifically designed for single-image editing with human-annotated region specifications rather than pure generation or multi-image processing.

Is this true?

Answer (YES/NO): YES